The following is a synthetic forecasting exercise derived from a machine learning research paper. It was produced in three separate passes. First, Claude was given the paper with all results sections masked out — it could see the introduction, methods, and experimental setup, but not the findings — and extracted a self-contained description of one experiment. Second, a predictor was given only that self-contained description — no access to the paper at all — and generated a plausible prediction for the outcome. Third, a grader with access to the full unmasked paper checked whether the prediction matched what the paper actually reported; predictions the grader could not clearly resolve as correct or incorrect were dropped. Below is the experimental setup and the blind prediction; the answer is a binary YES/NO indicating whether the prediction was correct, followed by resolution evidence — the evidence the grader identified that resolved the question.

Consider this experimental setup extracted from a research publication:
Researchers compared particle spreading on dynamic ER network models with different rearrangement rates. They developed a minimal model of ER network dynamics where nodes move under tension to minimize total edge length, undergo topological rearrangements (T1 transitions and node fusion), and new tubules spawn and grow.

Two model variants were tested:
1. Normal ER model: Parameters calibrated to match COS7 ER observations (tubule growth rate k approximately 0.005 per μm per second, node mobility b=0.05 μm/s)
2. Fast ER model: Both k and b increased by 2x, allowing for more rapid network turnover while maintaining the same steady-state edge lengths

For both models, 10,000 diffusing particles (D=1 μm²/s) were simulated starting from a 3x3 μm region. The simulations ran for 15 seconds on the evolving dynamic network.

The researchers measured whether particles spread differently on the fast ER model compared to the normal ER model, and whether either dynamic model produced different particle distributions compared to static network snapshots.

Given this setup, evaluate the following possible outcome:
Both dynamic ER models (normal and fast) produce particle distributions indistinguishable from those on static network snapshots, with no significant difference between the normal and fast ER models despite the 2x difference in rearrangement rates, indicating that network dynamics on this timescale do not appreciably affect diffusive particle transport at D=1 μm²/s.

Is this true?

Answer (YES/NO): NO